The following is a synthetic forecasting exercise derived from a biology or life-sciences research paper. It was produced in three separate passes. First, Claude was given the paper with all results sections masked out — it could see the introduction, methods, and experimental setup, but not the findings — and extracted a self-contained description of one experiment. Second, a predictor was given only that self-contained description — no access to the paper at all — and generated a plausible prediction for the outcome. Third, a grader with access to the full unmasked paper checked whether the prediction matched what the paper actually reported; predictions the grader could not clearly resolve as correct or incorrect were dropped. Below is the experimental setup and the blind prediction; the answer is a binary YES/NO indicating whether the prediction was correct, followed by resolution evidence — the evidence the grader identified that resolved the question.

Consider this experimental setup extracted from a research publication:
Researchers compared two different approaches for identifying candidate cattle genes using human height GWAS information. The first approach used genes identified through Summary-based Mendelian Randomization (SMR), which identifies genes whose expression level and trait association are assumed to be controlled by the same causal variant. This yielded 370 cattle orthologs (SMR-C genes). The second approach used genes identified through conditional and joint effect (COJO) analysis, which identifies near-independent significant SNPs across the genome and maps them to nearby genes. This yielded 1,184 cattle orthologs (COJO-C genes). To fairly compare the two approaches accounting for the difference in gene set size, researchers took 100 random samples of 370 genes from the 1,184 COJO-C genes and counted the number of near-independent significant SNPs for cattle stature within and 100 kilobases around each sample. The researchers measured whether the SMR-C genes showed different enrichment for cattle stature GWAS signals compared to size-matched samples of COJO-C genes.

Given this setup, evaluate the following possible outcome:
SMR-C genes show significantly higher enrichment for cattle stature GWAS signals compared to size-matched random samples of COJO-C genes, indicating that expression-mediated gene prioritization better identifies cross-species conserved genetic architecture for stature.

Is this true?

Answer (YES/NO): NO